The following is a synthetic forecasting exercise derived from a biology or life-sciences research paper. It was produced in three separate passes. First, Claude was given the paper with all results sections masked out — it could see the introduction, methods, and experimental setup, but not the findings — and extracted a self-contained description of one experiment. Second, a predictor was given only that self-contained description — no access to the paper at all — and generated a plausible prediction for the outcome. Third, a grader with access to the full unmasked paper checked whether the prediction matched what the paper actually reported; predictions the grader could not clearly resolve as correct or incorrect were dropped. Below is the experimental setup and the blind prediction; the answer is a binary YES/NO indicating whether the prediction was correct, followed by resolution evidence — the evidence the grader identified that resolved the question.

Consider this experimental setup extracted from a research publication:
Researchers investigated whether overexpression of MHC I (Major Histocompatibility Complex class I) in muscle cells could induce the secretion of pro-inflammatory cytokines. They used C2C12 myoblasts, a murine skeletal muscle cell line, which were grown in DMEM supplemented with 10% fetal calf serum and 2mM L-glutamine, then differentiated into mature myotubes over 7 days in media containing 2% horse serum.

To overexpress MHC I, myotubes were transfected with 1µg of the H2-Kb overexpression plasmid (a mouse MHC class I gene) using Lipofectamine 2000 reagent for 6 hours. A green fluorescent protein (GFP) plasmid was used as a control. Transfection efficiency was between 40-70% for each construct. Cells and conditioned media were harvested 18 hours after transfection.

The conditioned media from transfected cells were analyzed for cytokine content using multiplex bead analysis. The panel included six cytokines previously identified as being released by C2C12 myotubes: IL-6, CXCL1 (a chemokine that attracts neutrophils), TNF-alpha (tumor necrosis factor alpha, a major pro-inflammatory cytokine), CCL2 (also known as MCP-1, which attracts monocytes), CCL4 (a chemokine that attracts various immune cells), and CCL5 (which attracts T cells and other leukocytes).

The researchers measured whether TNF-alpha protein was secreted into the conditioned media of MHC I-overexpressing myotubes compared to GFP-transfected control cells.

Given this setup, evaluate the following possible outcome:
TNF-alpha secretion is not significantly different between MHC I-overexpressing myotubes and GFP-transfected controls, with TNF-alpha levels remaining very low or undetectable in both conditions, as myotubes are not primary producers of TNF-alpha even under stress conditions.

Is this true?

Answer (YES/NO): YES